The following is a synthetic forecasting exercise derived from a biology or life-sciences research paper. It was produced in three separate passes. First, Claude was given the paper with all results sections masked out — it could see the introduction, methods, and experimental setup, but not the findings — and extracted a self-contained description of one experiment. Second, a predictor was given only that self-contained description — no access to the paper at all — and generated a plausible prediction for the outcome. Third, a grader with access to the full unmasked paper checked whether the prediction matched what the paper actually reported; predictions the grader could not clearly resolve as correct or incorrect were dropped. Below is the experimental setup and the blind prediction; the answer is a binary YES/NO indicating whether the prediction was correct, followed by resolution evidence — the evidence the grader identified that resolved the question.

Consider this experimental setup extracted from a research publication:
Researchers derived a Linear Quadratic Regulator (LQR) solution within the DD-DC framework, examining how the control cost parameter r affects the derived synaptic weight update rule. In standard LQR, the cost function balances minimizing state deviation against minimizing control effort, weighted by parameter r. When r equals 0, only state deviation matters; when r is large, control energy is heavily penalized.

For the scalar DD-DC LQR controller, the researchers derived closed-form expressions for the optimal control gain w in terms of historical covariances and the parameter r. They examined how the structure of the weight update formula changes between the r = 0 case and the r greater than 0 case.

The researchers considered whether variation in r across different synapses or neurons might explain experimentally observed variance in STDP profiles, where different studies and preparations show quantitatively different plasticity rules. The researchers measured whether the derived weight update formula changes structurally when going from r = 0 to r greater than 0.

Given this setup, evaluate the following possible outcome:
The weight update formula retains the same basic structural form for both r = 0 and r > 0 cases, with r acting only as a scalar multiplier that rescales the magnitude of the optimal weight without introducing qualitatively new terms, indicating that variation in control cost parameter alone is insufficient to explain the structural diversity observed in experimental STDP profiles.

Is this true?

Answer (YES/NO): NO